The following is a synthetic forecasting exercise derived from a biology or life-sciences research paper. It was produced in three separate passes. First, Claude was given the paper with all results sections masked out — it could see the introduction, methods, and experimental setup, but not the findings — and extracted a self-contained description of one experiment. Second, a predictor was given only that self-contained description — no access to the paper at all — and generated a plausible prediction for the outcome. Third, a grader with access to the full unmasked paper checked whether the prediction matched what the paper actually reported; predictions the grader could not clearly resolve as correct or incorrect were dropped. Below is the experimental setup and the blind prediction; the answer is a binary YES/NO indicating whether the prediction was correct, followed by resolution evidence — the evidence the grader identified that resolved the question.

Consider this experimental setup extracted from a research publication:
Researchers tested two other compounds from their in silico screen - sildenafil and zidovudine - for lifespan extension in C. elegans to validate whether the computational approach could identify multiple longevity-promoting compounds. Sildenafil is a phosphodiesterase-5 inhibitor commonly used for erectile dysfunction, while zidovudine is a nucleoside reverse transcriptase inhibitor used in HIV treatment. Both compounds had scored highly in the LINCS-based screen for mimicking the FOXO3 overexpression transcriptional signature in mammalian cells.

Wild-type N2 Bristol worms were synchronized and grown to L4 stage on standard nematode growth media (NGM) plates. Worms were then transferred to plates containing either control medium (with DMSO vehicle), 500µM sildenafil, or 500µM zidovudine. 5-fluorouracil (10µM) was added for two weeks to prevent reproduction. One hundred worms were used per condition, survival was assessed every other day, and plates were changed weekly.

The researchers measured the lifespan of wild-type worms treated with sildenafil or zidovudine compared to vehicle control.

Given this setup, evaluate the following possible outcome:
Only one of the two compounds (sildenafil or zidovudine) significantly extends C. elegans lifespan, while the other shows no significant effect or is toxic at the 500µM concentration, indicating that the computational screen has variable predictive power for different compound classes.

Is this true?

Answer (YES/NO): NO